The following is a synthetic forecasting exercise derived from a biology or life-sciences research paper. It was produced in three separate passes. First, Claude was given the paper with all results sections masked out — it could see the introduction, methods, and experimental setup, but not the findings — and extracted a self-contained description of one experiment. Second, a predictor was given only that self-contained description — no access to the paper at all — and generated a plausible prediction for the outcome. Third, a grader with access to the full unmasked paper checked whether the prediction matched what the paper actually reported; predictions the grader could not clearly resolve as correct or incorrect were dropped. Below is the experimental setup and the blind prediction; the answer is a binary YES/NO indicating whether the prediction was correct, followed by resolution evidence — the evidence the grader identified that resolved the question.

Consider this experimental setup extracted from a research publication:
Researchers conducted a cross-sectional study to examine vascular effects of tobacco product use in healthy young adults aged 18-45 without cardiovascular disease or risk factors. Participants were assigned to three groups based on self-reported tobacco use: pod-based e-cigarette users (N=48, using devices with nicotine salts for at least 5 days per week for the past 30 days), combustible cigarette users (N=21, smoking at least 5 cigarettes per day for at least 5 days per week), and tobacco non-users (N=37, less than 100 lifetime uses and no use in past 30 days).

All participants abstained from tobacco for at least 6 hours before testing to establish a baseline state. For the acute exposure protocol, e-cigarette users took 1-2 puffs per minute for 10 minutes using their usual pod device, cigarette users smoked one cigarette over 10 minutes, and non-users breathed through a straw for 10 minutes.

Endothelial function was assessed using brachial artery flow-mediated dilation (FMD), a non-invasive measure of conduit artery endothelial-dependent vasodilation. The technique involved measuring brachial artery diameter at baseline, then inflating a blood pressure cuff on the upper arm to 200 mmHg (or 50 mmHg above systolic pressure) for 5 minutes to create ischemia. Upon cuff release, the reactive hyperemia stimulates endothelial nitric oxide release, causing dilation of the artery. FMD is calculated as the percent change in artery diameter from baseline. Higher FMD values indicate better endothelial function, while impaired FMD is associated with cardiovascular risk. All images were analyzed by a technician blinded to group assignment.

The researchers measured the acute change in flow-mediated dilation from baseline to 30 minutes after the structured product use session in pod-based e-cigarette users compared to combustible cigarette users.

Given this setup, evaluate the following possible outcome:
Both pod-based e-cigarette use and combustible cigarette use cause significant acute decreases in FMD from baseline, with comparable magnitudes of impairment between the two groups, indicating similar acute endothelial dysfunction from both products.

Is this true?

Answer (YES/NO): YES